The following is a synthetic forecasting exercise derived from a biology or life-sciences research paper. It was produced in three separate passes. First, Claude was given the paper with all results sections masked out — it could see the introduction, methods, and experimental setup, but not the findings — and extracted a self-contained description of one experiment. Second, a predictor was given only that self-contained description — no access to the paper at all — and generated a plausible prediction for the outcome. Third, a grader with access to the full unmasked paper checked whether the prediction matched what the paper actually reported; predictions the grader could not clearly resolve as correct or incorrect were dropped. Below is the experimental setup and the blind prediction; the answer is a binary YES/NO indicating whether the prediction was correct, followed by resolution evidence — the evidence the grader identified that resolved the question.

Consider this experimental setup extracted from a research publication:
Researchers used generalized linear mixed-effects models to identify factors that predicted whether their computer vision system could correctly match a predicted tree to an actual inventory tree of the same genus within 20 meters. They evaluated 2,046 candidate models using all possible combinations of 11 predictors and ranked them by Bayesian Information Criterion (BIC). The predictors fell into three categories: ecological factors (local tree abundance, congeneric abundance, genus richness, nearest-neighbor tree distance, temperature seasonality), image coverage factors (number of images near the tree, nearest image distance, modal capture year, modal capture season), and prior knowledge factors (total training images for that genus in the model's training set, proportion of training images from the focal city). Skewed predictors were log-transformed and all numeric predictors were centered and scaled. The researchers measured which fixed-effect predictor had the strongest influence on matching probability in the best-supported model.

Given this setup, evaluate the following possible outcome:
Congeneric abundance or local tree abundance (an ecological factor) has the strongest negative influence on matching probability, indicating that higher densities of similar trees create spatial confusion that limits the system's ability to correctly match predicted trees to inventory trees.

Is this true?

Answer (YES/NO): NO